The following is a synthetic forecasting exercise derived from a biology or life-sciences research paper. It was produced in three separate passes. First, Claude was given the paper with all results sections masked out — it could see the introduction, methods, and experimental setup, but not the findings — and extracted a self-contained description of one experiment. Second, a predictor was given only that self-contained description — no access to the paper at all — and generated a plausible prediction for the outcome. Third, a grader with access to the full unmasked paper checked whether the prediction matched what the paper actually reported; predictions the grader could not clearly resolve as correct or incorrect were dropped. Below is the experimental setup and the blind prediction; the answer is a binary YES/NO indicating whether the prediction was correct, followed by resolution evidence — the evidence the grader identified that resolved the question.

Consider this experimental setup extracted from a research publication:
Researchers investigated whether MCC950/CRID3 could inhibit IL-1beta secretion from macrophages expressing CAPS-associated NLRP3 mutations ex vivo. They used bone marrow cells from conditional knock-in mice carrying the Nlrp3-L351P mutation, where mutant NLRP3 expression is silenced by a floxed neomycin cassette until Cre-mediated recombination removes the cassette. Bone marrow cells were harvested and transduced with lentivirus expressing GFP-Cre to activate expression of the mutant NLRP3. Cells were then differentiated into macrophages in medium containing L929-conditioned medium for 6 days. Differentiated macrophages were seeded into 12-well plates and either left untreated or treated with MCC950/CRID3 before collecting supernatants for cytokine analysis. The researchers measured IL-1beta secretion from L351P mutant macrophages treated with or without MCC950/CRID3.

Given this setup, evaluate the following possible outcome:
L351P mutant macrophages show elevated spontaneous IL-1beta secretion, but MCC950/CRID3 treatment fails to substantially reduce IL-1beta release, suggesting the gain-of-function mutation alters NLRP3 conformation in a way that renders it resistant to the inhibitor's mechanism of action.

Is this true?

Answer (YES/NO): YES